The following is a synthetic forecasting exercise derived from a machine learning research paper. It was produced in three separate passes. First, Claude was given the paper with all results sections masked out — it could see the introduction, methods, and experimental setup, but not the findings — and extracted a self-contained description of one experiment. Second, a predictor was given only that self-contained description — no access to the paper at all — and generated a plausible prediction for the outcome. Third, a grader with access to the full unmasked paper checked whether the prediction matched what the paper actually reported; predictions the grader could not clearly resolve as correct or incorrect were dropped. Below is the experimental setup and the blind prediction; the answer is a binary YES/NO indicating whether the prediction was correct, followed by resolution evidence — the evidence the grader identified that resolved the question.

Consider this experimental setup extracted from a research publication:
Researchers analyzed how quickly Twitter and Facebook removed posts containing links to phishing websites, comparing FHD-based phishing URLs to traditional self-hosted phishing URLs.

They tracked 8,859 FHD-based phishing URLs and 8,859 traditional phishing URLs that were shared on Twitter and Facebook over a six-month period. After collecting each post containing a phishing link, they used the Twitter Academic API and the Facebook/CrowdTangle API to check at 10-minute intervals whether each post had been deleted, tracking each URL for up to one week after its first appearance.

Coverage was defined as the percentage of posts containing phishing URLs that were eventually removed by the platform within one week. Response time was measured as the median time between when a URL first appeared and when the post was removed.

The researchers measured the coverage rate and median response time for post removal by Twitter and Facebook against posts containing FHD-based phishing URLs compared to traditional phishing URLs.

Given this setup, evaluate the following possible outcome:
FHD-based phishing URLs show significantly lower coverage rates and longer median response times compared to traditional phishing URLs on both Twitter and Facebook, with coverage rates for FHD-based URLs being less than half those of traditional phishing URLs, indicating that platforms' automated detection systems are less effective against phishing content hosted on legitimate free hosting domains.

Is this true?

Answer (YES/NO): NO